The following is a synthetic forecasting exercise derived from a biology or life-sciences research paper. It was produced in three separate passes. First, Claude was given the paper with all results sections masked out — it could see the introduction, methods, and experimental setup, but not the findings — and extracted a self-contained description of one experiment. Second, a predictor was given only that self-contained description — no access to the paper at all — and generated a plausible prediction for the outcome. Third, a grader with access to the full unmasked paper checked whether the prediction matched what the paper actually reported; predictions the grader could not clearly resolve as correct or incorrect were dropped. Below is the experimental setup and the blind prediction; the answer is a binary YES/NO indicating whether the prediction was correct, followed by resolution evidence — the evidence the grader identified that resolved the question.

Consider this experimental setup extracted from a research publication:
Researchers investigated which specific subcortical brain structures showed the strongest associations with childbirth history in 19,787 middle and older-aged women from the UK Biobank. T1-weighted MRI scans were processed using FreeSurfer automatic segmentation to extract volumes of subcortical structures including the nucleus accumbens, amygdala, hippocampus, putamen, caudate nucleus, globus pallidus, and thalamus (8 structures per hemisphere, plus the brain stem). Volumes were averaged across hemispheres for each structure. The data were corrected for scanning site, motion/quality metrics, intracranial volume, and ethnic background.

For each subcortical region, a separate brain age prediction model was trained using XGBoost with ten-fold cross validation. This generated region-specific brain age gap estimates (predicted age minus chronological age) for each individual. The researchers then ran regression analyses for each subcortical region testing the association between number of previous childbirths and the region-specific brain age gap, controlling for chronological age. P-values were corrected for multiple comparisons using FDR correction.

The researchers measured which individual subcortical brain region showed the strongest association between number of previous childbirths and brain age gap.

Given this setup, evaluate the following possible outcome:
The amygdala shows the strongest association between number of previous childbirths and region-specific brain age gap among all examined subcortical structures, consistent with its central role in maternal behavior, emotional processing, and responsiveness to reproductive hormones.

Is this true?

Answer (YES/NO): NO